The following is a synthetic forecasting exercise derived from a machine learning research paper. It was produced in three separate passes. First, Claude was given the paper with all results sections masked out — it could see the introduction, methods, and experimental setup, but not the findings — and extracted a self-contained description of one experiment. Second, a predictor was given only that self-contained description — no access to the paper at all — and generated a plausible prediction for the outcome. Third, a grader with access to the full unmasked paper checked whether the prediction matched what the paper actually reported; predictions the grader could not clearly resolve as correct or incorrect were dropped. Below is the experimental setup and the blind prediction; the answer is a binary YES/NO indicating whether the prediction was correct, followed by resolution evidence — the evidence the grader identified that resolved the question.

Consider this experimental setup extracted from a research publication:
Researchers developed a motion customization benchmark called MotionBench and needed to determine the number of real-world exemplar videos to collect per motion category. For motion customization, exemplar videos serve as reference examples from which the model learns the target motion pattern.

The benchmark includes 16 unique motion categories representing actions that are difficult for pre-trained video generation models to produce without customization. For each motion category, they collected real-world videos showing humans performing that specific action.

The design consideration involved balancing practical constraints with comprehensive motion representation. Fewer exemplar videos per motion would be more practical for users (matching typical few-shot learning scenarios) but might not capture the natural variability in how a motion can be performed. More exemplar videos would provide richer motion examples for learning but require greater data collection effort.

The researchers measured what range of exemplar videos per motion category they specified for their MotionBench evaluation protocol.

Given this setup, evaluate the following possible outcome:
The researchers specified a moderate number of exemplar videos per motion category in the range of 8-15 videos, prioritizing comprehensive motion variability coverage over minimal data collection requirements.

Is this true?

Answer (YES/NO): NO